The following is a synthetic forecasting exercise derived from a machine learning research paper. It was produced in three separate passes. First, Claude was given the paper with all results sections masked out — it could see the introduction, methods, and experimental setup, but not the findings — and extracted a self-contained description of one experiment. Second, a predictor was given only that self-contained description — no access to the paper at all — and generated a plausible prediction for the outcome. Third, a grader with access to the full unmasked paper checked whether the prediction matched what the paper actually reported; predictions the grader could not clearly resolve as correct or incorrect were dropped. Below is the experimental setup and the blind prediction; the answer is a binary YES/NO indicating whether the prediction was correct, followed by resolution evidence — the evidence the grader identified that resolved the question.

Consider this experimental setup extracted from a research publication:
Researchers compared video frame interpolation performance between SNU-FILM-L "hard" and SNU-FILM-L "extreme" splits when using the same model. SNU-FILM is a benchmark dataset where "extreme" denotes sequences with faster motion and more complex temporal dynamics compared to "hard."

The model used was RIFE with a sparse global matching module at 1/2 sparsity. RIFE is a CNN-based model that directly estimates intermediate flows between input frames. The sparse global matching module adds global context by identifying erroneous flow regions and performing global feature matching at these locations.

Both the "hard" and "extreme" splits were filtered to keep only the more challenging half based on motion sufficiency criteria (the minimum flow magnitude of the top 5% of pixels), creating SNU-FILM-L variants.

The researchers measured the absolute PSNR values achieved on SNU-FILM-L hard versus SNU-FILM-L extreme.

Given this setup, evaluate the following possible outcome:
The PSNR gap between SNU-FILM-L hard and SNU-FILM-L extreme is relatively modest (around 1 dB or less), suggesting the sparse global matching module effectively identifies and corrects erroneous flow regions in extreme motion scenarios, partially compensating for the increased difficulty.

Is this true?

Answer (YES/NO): NO